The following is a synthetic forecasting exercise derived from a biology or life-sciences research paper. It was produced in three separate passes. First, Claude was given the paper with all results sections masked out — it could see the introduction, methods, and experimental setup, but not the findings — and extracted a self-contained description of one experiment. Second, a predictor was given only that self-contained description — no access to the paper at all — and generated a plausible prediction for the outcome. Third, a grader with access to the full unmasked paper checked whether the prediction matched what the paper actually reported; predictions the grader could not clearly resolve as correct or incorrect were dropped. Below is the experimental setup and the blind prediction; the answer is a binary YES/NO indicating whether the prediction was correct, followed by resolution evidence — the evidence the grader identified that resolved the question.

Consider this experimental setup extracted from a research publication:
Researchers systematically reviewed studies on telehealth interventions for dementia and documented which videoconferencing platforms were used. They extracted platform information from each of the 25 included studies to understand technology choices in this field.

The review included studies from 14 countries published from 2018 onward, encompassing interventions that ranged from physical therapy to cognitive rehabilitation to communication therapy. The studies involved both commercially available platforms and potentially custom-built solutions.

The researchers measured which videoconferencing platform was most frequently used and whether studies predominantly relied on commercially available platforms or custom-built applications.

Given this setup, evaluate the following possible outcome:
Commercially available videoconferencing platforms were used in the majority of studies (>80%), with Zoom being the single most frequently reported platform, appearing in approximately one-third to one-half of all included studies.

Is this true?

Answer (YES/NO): YES